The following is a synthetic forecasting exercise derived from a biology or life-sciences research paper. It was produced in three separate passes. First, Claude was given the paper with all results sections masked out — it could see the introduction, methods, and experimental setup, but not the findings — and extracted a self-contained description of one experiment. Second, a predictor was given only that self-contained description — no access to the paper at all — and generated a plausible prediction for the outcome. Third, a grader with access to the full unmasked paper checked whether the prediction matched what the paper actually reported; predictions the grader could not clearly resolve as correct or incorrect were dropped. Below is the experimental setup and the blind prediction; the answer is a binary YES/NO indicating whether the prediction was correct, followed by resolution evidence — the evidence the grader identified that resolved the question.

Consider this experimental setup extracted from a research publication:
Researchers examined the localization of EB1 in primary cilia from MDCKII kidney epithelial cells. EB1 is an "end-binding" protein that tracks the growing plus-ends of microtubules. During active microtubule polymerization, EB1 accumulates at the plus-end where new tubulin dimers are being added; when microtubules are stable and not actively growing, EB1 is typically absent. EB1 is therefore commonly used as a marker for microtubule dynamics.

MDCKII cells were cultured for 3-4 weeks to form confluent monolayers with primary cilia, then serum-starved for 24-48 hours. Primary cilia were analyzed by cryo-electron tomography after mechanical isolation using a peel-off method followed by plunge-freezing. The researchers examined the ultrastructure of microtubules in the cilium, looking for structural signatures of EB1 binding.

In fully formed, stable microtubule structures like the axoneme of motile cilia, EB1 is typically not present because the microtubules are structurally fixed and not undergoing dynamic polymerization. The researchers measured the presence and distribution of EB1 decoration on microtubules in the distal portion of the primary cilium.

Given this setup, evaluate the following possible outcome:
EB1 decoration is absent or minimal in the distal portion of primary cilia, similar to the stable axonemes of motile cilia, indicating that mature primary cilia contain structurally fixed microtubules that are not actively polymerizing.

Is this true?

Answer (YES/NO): NO